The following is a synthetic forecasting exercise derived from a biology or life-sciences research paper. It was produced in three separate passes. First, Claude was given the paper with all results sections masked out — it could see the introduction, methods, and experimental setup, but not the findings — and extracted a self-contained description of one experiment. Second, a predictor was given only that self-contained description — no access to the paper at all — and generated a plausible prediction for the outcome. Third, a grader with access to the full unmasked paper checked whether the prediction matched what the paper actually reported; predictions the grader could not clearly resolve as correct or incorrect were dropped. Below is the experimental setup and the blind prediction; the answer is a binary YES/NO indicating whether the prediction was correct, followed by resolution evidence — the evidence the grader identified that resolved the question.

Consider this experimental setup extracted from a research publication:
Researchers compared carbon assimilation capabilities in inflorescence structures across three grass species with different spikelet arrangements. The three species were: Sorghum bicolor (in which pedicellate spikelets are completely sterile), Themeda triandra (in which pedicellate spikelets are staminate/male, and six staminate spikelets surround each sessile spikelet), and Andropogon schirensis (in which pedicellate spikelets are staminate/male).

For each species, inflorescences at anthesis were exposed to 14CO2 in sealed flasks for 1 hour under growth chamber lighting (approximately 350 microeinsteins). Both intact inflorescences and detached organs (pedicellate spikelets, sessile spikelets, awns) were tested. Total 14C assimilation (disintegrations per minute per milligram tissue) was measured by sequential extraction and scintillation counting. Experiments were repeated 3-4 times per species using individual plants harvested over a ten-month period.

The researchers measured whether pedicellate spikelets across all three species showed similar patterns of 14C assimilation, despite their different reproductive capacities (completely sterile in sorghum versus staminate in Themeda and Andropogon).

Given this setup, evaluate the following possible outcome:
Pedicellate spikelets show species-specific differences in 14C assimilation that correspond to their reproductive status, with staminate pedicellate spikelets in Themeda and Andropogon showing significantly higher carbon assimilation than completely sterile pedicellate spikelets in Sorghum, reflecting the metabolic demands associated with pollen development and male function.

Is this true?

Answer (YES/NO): NO